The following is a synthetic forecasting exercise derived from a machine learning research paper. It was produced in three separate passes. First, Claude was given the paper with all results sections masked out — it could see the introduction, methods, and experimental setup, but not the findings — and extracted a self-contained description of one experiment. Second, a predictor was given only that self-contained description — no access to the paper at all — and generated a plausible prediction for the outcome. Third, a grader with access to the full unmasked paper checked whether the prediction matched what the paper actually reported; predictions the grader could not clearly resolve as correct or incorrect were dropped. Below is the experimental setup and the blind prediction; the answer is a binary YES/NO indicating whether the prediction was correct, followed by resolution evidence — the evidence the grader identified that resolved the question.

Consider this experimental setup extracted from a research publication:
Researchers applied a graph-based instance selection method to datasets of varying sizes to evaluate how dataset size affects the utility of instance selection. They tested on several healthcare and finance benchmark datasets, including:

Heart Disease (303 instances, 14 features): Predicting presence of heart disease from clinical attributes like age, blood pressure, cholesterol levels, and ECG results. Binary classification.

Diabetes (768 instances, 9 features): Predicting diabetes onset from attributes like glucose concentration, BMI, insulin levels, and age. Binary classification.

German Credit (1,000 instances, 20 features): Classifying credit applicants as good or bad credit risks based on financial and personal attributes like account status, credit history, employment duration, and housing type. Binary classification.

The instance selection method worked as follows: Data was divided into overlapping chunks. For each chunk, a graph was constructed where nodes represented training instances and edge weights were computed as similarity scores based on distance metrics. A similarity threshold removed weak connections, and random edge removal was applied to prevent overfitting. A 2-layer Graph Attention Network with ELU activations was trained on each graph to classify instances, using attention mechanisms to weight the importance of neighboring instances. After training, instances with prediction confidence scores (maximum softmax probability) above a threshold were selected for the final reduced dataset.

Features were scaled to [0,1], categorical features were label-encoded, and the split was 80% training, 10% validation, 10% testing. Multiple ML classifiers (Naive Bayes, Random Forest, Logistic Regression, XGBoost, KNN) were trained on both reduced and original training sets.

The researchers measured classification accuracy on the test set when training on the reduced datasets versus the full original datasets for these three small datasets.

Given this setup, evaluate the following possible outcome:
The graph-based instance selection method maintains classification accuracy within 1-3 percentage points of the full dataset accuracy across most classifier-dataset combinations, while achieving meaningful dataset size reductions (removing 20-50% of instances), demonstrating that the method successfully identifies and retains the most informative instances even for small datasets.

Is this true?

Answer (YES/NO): NO